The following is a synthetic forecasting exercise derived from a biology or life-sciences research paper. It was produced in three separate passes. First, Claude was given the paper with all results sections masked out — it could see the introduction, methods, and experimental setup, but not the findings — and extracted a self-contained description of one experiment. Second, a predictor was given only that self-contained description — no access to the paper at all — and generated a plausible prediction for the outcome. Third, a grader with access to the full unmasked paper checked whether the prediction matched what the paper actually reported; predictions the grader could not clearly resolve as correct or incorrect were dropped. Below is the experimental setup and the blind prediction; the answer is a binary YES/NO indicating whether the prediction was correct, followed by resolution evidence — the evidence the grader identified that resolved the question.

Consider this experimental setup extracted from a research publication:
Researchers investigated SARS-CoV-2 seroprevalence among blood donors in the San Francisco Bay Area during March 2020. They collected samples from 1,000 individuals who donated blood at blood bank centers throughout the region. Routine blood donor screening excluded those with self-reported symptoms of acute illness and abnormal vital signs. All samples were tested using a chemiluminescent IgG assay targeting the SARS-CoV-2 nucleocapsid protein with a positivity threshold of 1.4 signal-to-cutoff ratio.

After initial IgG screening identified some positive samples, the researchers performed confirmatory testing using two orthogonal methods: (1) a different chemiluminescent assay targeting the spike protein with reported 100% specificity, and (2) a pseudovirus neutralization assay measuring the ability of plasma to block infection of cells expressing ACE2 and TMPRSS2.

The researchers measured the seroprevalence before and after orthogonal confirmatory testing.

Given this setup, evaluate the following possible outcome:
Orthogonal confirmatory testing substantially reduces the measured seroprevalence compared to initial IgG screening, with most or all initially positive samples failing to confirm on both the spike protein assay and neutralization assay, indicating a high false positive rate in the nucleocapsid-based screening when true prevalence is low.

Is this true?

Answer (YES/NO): YES